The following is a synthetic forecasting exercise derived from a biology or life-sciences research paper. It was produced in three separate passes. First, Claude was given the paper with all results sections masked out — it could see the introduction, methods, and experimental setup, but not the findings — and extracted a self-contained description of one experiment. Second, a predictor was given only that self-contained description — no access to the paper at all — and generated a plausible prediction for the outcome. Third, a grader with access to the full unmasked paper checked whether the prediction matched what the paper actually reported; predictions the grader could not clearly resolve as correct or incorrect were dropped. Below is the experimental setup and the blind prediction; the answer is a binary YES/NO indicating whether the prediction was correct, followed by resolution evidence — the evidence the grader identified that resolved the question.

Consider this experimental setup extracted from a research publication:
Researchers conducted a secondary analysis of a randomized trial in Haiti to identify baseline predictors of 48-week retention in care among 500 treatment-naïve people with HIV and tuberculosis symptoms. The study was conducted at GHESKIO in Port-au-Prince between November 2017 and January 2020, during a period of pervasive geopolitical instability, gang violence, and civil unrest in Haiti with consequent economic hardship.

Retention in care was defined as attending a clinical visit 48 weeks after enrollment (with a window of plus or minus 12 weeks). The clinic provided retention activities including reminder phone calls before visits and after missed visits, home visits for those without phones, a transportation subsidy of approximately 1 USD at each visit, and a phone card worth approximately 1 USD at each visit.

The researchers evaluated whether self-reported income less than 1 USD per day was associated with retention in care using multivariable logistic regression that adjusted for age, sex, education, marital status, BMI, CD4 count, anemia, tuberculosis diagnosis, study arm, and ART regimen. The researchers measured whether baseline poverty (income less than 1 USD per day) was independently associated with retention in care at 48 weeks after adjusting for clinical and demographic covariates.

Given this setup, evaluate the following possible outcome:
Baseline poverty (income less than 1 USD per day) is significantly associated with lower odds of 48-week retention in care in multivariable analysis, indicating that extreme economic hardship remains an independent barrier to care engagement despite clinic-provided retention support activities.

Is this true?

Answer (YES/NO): NO